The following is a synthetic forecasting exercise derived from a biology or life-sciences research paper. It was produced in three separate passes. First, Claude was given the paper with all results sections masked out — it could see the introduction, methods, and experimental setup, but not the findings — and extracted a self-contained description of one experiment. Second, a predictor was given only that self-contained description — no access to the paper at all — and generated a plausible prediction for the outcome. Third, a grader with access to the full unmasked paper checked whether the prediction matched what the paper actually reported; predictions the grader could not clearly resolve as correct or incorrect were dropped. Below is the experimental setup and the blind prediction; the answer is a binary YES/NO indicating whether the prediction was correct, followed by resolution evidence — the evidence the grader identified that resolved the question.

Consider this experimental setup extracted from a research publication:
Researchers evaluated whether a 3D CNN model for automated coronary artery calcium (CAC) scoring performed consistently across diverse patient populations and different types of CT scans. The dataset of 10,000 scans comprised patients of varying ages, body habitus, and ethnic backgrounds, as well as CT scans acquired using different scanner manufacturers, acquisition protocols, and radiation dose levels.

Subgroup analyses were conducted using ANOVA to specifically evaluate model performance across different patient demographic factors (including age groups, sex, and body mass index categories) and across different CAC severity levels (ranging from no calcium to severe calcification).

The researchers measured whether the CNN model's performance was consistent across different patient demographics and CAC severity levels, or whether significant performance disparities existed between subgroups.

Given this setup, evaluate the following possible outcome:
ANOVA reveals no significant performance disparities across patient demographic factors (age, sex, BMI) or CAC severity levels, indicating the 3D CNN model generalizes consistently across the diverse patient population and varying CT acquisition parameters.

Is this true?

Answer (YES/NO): NO